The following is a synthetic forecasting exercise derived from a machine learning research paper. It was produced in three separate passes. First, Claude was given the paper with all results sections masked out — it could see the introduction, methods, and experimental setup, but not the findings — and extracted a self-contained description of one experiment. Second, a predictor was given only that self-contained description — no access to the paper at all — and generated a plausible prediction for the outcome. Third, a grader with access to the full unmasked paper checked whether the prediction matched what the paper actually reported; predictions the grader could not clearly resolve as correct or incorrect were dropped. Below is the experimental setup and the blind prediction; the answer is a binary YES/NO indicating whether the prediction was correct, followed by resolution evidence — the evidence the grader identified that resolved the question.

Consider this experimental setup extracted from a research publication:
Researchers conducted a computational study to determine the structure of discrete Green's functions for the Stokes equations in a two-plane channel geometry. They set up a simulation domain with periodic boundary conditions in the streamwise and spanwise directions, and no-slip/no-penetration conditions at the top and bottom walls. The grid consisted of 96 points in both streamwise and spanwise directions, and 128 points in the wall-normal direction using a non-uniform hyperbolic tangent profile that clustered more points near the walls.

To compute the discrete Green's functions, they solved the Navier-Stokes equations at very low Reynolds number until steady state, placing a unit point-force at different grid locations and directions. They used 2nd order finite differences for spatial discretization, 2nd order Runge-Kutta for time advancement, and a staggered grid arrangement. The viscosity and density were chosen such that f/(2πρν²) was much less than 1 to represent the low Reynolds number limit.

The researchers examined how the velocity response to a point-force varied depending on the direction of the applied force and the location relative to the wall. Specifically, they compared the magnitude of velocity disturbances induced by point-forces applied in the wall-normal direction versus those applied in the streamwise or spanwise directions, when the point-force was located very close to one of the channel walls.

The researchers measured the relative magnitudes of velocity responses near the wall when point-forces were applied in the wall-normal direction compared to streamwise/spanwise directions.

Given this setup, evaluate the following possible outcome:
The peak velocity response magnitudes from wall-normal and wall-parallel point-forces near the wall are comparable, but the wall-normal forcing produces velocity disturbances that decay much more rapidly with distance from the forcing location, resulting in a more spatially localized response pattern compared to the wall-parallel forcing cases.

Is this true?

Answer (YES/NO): NO